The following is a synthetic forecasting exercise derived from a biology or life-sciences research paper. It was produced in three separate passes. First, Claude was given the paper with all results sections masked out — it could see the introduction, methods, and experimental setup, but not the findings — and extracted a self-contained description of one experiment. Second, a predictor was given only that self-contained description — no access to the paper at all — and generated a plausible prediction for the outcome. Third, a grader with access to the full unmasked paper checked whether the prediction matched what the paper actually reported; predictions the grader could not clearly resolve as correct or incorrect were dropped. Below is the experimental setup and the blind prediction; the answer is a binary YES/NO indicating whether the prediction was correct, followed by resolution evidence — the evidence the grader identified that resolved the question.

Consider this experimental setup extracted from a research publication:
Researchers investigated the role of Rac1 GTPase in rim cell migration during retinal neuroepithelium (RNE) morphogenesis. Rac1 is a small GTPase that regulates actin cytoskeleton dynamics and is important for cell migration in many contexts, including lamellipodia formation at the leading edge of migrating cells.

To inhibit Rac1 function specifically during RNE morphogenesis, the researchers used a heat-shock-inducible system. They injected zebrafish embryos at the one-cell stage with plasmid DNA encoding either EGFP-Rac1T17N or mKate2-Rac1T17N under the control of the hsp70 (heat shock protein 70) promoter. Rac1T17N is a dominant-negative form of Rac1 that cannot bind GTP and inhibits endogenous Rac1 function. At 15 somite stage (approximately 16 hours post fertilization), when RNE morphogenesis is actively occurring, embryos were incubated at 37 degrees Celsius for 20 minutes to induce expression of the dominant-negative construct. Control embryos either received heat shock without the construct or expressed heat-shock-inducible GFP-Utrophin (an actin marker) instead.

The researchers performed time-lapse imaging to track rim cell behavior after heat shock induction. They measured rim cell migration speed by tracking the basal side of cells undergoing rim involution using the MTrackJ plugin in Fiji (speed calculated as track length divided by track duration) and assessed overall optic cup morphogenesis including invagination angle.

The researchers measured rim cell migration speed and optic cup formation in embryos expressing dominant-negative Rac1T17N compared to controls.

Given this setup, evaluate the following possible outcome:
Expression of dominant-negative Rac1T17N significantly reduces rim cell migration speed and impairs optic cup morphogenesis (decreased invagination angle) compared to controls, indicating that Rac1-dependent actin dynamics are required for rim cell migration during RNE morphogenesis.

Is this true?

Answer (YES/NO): NO